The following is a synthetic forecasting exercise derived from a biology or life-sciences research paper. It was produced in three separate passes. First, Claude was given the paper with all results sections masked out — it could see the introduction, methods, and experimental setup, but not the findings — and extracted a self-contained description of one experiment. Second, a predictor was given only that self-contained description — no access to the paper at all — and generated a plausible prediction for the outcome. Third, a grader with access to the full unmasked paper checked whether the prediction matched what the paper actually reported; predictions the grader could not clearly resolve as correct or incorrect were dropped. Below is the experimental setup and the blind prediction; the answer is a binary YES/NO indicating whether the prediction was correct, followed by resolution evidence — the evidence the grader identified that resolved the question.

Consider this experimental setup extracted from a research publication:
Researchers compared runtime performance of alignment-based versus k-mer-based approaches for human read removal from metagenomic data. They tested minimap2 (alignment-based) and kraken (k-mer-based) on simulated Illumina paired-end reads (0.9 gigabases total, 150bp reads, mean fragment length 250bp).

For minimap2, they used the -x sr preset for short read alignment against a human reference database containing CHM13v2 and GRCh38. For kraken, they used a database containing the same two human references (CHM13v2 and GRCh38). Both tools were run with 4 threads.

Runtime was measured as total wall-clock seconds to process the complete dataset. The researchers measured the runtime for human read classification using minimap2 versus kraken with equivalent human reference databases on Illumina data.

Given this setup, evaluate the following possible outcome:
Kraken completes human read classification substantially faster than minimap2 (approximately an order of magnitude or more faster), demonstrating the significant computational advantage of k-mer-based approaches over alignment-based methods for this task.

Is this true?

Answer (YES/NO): YES